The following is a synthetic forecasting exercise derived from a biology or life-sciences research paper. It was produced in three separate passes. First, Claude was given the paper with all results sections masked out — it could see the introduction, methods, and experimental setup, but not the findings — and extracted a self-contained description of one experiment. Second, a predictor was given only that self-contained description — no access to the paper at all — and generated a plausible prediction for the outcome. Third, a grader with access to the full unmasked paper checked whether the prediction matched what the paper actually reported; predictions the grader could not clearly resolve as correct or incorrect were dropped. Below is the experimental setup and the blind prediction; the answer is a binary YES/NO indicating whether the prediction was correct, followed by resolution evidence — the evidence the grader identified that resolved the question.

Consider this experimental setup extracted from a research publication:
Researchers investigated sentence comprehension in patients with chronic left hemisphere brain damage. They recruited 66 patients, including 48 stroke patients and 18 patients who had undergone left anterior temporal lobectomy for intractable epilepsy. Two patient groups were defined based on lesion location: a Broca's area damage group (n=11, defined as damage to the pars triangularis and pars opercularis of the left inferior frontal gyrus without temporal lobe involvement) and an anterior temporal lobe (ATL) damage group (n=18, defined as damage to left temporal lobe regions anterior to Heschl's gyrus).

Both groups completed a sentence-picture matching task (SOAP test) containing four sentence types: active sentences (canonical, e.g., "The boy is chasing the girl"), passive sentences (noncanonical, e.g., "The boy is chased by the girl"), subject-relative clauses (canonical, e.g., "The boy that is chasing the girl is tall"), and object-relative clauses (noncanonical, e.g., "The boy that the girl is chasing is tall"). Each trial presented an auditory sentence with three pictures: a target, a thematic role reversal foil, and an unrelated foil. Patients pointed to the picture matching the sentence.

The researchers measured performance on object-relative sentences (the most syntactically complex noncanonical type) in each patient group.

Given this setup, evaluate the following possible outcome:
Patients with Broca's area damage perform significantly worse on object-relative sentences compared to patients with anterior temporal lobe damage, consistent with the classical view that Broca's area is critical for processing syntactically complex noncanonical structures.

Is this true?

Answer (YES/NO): NO